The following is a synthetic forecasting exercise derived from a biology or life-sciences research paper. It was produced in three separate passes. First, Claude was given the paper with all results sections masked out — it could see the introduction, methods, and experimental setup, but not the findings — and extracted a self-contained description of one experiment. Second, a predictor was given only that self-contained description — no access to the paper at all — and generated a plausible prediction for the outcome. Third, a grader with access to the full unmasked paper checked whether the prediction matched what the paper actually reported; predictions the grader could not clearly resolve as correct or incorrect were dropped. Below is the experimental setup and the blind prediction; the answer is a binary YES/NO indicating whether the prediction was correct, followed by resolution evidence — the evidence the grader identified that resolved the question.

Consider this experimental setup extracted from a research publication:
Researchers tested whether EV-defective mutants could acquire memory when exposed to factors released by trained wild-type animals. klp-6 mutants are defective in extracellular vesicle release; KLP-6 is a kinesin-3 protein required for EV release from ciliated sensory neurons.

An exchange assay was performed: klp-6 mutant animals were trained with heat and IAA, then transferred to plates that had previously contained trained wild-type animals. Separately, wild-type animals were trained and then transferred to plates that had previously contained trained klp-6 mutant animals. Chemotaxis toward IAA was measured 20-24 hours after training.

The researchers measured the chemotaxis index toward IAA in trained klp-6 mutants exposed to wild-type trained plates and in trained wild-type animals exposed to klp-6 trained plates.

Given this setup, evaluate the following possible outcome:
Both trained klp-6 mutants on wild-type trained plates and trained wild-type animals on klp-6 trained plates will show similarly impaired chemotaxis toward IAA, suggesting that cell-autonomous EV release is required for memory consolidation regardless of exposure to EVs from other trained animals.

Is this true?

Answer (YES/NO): NO